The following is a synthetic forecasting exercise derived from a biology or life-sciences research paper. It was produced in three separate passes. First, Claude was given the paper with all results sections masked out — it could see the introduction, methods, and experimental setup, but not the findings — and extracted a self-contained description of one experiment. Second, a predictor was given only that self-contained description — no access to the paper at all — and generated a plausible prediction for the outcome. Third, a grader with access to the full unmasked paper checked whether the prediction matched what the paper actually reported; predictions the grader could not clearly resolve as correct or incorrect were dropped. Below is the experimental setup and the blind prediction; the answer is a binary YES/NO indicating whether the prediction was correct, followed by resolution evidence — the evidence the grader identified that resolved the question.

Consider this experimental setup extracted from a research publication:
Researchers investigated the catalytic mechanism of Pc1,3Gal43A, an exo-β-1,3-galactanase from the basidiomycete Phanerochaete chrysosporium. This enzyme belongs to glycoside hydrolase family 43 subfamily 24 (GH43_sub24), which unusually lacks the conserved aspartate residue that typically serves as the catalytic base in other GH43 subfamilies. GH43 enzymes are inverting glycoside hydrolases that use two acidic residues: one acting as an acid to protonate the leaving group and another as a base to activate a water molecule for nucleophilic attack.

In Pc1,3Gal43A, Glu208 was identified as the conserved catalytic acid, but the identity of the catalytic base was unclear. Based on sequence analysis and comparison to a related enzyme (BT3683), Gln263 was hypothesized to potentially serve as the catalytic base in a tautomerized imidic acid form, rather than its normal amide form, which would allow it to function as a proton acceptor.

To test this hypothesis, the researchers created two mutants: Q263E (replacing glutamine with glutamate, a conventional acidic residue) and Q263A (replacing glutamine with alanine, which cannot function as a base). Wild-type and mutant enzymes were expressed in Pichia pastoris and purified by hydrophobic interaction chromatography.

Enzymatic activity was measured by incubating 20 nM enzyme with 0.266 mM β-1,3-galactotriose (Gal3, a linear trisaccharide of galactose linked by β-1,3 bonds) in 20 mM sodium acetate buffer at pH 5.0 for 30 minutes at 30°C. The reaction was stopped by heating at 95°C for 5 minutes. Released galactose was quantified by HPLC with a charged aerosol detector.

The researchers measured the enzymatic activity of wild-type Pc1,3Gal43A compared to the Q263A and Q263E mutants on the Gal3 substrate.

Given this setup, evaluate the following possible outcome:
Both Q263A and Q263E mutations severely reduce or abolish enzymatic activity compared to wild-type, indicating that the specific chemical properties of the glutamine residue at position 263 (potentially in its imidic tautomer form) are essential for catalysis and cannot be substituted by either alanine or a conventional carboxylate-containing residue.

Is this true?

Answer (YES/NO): YES